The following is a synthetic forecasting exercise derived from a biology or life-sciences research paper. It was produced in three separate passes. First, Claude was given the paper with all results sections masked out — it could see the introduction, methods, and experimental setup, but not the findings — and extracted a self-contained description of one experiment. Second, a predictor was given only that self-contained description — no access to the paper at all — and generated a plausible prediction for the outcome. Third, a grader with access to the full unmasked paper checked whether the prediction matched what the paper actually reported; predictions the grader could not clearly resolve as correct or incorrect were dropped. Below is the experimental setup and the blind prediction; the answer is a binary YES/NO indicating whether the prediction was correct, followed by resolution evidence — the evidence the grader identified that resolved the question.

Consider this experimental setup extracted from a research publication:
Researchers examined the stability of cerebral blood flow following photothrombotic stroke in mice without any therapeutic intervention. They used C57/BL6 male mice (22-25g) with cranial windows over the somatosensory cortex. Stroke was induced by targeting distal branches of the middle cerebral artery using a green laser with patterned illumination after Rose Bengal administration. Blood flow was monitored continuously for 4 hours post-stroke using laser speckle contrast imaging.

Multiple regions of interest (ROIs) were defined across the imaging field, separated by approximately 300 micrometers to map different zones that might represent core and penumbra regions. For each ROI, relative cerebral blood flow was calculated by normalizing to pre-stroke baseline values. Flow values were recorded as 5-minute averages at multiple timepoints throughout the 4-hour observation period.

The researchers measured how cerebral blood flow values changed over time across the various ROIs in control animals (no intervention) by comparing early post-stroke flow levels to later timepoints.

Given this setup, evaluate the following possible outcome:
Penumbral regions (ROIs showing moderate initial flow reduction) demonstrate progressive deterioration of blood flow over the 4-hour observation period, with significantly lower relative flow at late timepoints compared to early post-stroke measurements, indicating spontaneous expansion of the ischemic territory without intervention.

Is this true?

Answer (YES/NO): NO